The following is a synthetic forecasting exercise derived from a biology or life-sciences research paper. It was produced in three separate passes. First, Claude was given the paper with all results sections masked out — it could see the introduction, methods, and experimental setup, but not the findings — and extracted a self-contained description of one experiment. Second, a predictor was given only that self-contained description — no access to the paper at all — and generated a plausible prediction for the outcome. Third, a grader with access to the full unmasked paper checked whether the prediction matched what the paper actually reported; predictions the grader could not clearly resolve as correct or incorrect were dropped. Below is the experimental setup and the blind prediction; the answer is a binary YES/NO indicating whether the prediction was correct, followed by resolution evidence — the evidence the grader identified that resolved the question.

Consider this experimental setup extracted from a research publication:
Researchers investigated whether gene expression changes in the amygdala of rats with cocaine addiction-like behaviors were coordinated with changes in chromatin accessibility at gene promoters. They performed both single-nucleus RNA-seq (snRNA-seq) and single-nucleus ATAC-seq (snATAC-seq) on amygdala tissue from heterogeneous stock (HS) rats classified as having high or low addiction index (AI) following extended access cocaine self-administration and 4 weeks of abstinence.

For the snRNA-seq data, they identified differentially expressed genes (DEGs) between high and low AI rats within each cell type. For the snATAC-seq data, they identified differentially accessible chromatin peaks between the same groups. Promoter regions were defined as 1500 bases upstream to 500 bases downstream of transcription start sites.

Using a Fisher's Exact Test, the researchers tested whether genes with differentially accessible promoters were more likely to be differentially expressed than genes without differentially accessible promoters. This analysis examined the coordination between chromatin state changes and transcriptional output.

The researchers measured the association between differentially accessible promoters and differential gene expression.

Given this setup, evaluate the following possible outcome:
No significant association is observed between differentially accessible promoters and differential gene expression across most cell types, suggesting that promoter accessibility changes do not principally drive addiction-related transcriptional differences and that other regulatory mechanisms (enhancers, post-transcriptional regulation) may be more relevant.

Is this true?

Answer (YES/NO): NO